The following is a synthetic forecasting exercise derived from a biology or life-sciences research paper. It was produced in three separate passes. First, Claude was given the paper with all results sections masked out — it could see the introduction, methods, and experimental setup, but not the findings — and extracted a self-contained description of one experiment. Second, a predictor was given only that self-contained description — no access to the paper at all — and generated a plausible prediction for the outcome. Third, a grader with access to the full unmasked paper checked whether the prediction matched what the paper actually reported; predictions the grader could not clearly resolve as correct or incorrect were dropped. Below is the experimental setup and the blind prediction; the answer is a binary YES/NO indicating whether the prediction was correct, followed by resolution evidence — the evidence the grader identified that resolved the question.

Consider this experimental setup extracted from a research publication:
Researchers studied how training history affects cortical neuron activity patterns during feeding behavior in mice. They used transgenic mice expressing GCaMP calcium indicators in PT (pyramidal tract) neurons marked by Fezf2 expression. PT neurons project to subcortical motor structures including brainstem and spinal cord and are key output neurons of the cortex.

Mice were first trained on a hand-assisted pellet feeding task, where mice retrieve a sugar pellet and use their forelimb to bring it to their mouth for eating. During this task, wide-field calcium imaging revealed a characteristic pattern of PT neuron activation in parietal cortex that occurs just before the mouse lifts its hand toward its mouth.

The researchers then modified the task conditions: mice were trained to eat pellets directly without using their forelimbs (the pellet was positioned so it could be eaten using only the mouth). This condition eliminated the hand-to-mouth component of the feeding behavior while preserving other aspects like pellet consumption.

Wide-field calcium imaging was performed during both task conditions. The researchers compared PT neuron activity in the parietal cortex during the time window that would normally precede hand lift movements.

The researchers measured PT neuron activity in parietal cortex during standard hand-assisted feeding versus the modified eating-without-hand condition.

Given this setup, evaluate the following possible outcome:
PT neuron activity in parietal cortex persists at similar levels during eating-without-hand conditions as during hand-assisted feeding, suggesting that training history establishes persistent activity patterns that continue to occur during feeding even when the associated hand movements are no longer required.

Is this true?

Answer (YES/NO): NO